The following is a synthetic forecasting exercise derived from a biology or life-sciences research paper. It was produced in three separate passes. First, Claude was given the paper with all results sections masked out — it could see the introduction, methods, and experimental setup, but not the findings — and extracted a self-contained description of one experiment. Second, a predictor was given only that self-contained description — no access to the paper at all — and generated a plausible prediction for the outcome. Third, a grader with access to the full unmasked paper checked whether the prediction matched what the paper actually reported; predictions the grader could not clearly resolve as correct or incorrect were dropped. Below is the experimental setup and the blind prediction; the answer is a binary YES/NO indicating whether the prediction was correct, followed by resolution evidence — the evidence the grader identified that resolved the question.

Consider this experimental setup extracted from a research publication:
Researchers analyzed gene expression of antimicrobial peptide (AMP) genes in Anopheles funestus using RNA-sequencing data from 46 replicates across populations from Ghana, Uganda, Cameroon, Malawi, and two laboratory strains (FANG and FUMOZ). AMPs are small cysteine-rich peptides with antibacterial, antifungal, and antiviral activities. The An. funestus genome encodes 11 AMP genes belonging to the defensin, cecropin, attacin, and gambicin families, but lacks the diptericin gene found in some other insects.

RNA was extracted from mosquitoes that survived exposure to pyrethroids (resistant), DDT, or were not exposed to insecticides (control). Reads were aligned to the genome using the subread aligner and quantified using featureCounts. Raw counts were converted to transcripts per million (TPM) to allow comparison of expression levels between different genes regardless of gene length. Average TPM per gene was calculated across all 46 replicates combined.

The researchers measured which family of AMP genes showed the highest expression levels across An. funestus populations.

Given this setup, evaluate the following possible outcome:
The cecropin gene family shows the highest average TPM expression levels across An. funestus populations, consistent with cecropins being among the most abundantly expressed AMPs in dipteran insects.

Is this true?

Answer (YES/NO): YES